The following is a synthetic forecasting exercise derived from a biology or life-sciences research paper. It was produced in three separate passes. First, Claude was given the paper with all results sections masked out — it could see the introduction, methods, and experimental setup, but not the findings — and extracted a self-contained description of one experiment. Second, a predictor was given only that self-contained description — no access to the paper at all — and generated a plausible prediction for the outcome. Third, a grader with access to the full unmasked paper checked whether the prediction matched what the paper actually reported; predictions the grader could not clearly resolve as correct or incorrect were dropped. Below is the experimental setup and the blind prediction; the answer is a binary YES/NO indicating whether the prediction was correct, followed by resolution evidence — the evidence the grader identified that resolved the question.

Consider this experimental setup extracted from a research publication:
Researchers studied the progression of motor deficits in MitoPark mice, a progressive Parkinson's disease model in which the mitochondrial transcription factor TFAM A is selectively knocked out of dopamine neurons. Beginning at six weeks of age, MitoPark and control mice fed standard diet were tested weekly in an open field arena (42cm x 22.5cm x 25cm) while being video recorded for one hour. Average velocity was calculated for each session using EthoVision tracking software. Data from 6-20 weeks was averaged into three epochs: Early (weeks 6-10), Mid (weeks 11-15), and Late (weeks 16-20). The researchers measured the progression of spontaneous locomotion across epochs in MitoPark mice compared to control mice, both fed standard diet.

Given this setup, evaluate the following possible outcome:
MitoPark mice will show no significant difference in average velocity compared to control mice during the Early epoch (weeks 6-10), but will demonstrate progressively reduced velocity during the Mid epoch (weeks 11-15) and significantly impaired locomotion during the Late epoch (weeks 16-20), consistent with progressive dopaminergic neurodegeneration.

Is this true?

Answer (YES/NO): YES